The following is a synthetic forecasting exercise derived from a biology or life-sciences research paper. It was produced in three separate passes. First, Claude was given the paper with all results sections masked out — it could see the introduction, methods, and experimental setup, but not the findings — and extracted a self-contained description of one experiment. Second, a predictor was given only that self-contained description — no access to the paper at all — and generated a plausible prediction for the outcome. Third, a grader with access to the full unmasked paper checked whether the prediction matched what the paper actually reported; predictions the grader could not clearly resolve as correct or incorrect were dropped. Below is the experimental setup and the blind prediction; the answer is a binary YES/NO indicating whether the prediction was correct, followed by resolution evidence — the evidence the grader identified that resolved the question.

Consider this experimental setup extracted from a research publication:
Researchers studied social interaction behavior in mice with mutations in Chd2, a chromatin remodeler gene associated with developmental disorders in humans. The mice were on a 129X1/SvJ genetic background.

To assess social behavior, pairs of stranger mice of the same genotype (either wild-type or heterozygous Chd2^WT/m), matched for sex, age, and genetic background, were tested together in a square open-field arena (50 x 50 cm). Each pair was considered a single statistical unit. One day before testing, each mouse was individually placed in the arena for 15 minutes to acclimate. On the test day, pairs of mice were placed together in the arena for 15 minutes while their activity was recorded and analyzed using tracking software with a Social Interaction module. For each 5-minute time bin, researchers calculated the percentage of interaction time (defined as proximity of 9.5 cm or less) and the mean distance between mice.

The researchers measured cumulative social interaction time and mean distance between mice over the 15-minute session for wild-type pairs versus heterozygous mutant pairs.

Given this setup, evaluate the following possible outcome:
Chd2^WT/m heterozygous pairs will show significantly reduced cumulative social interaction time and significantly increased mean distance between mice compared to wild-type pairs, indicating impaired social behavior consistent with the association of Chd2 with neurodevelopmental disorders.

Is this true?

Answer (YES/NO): NO